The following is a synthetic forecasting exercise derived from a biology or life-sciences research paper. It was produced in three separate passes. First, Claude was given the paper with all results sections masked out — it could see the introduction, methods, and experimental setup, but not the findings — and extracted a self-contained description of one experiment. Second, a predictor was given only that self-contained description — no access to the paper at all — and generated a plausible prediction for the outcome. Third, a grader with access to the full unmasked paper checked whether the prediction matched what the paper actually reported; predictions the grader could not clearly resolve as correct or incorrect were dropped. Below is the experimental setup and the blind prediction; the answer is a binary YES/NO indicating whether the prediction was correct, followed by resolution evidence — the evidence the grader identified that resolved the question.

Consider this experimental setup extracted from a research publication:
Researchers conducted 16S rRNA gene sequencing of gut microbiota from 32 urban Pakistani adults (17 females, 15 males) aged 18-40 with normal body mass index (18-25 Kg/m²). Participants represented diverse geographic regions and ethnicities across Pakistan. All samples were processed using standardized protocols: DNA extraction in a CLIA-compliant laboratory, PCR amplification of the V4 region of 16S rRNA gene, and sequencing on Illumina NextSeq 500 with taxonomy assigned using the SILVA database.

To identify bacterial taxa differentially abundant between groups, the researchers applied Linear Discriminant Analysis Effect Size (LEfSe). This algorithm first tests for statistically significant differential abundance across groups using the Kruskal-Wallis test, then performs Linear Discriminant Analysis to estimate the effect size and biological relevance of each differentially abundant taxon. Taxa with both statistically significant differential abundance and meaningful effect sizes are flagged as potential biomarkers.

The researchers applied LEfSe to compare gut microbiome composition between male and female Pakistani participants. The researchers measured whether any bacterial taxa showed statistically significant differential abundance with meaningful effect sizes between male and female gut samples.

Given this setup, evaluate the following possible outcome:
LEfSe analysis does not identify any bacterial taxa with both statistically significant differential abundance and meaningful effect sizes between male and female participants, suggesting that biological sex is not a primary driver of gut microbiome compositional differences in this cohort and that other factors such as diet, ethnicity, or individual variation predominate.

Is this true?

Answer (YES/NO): NO